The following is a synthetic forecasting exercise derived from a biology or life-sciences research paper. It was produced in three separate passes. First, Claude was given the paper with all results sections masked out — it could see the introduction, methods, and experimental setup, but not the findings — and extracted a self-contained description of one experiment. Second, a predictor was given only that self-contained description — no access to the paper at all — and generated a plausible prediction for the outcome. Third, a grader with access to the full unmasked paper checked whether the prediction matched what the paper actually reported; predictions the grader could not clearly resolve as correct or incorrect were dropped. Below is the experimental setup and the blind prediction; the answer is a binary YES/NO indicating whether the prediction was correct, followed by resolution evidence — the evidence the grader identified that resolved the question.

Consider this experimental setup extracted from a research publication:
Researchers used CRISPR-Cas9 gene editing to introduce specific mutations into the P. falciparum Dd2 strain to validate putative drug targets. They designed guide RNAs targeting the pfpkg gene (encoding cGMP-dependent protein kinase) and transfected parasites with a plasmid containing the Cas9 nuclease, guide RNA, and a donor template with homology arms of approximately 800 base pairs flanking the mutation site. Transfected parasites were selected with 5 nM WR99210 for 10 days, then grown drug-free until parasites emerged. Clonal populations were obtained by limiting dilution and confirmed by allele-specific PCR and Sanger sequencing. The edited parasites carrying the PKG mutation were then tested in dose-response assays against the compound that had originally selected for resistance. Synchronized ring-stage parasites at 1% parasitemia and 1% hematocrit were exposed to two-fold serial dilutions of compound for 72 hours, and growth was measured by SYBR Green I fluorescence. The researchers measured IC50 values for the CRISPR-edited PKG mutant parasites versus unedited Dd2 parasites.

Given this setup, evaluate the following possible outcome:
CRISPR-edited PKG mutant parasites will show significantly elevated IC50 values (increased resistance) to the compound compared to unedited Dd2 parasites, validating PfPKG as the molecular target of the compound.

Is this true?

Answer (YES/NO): YES